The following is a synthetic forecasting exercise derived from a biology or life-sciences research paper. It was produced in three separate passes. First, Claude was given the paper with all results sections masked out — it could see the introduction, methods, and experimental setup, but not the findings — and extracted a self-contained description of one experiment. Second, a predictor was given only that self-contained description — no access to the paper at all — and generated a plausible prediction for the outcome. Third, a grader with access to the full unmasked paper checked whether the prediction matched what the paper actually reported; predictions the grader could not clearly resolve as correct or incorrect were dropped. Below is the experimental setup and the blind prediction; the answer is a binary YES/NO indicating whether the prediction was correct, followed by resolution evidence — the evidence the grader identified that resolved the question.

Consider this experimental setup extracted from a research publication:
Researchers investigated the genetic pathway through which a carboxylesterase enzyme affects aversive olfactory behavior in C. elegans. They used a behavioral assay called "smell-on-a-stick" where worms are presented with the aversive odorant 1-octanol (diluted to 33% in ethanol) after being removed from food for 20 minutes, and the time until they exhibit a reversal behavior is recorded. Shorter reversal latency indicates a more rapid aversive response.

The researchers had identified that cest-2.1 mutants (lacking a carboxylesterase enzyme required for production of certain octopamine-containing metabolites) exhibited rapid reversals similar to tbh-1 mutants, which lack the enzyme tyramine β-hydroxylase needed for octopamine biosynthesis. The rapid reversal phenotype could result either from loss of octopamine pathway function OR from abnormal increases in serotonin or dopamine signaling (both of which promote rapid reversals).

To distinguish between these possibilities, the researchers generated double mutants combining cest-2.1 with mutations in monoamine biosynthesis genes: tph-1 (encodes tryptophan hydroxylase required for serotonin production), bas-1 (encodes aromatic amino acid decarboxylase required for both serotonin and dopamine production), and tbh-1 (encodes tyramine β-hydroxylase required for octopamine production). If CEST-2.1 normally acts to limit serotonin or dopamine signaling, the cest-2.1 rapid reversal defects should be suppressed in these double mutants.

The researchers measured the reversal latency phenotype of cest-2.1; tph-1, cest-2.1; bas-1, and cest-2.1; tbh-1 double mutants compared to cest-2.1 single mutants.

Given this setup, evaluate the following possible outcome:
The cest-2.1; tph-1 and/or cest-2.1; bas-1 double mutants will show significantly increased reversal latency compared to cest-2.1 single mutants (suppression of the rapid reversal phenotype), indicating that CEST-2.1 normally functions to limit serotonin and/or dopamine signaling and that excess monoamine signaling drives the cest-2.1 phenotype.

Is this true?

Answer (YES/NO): NO